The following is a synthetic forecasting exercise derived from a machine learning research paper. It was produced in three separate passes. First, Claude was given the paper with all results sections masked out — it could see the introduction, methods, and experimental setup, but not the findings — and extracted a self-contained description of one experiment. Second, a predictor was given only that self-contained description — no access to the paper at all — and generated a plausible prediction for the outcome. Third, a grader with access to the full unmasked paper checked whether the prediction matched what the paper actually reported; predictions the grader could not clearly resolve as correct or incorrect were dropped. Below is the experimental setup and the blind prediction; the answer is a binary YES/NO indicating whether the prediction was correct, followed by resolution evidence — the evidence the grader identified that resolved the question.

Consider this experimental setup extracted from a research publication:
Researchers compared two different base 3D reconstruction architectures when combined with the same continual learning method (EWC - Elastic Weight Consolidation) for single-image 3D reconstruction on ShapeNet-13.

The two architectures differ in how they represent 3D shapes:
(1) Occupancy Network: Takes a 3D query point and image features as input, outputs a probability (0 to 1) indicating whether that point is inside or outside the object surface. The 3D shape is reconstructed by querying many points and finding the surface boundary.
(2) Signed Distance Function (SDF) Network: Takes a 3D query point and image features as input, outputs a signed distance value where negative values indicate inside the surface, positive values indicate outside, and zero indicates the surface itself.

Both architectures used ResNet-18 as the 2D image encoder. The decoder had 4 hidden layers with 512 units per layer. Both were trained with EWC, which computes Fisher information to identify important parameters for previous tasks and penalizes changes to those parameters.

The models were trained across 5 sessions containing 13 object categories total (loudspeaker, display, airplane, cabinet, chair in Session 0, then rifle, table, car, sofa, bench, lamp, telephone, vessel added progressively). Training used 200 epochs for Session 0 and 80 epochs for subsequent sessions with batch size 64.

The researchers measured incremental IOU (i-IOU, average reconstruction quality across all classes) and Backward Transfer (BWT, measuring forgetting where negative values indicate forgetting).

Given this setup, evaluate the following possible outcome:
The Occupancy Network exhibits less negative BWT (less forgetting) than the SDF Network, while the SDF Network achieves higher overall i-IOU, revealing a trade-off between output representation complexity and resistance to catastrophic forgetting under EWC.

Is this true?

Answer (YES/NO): NO